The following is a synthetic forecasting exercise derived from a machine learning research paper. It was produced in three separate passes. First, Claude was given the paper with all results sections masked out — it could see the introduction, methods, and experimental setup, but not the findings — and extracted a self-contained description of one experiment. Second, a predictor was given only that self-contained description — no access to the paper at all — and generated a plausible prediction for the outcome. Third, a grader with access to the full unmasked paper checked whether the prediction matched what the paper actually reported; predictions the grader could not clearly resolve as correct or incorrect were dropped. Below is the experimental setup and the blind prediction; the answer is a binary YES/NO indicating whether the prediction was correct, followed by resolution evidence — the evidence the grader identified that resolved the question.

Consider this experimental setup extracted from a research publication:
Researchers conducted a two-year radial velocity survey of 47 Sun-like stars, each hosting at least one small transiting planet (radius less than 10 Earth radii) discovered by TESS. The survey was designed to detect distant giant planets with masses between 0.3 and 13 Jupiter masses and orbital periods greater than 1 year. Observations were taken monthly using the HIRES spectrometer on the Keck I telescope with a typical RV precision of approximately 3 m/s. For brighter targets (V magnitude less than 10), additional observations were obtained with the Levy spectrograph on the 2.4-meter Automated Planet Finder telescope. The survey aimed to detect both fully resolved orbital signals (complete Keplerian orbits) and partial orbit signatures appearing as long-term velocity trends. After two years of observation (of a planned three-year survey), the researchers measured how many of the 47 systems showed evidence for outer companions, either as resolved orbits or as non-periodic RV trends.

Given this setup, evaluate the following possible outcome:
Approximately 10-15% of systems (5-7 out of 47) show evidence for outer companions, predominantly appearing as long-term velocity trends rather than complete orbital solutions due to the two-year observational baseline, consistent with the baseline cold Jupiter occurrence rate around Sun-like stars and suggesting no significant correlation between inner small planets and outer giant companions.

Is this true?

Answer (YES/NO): NO